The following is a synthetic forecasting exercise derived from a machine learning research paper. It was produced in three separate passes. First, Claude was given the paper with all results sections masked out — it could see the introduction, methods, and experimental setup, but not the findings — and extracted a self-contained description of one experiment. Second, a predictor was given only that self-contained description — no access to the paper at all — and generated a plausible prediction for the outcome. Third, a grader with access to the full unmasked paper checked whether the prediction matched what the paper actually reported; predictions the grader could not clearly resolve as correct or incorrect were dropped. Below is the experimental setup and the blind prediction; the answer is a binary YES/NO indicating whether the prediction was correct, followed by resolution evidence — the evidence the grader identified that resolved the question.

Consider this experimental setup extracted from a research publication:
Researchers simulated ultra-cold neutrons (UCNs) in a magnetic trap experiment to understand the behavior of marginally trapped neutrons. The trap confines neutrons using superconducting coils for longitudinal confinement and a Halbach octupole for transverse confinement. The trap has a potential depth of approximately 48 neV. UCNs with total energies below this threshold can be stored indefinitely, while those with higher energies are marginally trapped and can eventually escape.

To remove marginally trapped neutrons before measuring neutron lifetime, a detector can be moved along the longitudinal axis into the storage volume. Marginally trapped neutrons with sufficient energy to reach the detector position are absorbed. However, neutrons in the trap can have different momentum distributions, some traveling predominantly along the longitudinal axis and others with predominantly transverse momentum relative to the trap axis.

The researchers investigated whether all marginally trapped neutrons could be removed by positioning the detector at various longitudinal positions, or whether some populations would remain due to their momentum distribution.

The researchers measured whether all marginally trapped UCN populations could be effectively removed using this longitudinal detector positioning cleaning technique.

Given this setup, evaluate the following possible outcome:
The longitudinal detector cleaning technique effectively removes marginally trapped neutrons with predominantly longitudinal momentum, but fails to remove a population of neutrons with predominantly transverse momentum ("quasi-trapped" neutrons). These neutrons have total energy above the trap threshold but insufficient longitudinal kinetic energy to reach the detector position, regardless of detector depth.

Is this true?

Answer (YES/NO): NO